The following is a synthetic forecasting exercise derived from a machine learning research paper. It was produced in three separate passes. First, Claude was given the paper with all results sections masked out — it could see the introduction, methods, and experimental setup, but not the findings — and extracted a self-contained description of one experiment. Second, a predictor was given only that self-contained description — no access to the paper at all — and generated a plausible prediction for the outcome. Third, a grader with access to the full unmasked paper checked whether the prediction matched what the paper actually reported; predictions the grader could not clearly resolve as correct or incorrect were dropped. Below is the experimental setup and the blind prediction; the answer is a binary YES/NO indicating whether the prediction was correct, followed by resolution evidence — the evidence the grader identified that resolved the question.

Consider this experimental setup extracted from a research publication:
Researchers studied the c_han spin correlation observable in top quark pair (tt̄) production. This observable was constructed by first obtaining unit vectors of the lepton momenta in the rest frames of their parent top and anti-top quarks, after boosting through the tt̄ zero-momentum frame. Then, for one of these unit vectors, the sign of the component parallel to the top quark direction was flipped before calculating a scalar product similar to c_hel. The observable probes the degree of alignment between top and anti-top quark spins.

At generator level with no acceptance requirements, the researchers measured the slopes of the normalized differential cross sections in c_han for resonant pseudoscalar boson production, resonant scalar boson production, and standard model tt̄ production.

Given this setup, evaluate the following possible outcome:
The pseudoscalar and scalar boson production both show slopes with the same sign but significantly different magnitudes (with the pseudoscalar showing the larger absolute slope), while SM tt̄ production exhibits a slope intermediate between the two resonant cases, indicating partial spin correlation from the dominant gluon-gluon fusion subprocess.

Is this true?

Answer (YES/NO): NO